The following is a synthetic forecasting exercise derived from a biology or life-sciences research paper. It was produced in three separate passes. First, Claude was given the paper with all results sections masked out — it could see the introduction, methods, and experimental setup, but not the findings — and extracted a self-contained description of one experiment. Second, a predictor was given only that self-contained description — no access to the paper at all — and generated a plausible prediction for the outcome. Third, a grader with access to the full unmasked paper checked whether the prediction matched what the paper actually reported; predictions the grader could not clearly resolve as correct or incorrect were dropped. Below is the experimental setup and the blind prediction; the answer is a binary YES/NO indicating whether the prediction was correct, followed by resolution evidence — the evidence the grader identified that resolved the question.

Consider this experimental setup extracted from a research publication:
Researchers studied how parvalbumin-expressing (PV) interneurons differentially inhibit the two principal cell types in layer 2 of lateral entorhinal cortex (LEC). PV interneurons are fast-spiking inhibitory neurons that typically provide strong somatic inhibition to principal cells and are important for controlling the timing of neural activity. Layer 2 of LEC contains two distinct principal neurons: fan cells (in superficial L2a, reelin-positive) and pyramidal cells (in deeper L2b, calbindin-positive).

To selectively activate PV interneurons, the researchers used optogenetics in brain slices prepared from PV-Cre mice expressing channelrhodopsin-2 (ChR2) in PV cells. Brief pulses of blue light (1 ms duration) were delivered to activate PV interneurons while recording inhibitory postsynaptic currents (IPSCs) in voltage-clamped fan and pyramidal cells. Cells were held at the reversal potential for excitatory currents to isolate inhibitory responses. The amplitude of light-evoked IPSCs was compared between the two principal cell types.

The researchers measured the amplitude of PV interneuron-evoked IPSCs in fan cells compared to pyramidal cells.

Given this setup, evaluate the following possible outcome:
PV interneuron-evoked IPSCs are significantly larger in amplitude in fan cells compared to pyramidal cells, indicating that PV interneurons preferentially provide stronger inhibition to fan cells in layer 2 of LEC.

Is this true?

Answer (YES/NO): NO